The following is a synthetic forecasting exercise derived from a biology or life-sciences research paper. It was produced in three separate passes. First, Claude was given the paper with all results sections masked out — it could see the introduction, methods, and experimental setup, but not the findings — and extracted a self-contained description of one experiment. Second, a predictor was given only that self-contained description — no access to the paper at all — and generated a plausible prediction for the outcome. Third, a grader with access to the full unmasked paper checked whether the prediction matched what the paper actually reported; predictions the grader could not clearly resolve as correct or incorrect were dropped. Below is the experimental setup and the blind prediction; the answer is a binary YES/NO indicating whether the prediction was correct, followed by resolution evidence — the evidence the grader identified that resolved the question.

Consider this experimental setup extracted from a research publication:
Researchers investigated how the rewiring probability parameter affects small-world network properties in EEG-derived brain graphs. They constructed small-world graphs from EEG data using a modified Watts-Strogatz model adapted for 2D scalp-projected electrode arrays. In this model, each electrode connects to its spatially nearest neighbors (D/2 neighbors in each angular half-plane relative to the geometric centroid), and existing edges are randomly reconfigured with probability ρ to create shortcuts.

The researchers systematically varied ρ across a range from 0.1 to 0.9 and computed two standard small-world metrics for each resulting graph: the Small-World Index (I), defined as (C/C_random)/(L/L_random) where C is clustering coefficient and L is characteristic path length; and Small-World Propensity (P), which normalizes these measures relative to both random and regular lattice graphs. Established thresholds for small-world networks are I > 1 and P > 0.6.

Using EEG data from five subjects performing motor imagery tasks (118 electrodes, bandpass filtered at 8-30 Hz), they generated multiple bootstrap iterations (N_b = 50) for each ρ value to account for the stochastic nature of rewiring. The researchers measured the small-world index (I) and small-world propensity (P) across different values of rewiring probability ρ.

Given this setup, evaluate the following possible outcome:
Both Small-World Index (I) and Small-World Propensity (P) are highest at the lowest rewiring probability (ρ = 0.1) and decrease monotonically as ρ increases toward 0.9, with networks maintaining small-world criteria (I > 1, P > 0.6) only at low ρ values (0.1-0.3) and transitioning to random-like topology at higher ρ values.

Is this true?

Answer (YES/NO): NO